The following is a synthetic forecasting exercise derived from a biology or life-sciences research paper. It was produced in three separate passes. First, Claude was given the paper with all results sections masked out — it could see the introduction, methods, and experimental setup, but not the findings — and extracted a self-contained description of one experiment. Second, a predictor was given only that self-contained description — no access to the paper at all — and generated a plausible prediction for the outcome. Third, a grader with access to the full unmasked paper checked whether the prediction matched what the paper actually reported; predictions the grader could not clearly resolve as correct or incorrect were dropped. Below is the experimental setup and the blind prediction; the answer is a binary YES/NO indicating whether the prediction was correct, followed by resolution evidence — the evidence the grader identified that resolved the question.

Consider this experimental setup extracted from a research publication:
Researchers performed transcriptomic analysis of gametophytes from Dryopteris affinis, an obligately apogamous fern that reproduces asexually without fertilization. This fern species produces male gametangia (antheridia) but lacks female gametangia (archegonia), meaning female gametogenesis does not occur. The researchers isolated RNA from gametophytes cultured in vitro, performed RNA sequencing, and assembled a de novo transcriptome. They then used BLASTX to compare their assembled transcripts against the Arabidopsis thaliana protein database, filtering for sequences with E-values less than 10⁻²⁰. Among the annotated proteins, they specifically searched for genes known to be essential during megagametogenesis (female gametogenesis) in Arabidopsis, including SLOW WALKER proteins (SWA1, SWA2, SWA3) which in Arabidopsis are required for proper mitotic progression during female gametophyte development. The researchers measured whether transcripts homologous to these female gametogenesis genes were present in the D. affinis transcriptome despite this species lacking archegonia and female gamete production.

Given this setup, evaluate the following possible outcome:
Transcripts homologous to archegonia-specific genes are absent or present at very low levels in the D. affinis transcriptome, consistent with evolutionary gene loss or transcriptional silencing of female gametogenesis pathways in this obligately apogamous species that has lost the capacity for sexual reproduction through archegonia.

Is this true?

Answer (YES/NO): NO